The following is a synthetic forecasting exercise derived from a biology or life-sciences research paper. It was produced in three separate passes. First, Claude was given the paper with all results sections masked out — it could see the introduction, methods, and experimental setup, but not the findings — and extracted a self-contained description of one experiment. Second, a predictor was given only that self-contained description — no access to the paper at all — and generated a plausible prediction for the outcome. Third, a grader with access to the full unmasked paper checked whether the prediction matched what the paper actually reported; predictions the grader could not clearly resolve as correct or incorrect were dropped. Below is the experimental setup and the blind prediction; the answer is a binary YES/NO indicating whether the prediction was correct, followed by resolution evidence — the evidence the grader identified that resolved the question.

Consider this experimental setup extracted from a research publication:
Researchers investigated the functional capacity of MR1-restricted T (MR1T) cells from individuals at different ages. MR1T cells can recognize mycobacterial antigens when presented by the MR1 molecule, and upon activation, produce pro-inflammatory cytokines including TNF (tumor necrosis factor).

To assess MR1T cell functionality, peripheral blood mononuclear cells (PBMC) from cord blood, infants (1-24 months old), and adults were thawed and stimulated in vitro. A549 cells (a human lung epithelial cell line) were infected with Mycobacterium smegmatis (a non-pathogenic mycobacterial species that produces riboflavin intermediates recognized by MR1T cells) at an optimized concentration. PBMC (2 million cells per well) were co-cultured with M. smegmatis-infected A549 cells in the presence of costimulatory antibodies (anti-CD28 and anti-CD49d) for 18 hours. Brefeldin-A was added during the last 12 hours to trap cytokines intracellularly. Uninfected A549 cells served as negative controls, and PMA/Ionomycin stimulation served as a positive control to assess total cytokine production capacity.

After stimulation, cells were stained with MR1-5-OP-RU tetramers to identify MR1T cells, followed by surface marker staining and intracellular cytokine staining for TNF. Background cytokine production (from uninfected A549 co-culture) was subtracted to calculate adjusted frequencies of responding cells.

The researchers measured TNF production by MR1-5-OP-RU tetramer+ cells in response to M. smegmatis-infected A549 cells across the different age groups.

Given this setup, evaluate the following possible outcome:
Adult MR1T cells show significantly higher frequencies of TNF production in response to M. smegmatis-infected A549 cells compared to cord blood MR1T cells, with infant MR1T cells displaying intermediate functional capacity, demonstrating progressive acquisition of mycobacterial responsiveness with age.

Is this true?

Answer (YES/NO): NO